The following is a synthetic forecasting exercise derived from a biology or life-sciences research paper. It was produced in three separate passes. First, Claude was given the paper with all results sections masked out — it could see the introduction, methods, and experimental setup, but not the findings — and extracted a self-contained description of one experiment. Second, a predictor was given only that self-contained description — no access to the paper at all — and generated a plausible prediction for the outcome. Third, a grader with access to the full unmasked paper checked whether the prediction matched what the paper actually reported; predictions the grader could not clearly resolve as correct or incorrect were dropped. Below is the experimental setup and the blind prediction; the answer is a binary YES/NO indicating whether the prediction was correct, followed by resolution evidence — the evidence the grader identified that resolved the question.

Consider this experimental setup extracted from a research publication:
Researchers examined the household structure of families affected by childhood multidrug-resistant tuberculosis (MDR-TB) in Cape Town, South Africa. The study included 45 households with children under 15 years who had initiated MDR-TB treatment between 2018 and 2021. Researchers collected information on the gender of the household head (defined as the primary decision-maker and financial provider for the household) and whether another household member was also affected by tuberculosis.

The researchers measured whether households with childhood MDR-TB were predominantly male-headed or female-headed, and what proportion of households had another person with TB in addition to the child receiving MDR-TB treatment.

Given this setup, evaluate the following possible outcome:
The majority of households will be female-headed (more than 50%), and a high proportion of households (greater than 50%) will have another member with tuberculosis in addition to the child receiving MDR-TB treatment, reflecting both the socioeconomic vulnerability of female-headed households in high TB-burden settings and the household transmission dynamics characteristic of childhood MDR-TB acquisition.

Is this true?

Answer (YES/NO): NO